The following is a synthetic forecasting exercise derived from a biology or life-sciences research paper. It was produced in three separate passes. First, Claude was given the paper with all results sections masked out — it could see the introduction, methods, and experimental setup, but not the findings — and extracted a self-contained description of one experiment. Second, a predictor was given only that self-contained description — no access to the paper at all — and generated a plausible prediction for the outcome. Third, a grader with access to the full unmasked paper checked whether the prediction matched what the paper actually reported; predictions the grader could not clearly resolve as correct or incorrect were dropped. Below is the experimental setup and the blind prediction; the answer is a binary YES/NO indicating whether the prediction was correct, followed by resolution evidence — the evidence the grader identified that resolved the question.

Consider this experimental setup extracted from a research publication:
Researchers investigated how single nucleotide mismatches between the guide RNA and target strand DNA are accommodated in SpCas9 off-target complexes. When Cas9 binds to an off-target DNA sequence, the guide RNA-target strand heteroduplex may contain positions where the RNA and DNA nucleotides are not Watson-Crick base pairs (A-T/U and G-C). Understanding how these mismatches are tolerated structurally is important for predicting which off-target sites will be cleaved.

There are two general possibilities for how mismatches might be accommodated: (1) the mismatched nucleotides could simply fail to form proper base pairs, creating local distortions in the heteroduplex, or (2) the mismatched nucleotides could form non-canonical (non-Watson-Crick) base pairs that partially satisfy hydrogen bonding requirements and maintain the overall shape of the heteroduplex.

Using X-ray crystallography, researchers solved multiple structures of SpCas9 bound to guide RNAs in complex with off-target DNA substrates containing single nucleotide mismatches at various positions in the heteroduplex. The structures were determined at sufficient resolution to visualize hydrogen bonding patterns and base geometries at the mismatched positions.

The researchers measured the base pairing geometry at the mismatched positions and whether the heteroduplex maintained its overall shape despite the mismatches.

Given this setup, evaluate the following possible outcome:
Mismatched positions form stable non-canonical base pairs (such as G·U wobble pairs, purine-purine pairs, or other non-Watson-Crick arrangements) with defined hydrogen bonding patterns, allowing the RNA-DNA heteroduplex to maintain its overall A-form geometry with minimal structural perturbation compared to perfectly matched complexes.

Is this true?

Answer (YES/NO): YES